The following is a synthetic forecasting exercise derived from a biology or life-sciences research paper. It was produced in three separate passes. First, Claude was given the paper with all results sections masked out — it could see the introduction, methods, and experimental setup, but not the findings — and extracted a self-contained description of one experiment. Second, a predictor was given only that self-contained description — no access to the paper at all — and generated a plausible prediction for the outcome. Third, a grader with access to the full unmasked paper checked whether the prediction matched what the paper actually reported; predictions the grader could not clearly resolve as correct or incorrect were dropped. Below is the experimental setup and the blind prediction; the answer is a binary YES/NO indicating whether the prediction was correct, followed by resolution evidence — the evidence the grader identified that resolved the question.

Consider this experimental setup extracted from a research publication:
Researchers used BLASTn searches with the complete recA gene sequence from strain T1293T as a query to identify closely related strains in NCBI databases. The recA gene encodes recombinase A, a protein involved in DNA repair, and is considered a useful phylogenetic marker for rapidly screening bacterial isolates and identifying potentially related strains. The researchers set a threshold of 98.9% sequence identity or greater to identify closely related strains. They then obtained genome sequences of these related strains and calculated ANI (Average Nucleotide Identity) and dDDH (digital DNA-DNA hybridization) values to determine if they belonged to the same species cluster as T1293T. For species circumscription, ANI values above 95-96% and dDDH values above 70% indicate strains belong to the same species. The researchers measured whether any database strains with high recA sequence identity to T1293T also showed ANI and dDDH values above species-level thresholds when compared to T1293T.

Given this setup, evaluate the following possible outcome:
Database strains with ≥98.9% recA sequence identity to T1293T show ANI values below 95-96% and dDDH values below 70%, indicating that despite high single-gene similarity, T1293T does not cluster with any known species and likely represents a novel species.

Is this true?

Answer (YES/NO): NO